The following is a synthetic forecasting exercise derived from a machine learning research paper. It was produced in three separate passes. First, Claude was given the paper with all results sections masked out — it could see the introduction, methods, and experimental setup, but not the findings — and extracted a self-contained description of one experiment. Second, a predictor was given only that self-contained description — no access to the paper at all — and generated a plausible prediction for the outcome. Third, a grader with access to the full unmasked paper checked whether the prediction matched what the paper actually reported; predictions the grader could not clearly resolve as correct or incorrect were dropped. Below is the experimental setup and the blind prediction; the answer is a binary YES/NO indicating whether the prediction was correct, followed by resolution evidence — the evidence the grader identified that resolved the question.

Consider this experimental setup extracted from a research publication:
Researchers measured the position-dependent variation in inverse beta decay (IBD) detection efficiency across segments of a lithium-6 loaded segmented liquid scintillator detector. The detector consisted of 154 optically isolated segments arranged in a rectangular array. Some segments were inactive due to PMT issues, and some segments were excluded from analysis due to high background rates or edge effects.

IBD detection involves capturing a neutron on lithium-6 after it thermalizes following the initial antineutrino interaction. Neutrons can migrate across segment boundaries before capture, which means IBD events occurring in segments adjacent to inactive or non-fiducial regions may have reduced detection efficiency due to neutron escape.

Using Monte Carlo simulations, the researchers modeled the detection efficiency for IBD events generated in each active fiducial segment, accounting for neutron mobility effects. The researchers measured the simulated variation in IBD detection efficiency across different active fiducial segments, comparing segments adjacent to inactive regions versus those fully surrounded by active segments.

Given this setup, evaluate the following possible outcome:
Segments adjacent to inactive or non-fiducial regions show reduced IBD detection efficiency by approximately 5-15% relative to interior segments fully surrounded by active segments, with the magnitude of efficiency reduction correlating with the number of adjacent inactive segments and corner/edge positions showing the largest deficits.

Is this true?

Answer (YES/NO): NO